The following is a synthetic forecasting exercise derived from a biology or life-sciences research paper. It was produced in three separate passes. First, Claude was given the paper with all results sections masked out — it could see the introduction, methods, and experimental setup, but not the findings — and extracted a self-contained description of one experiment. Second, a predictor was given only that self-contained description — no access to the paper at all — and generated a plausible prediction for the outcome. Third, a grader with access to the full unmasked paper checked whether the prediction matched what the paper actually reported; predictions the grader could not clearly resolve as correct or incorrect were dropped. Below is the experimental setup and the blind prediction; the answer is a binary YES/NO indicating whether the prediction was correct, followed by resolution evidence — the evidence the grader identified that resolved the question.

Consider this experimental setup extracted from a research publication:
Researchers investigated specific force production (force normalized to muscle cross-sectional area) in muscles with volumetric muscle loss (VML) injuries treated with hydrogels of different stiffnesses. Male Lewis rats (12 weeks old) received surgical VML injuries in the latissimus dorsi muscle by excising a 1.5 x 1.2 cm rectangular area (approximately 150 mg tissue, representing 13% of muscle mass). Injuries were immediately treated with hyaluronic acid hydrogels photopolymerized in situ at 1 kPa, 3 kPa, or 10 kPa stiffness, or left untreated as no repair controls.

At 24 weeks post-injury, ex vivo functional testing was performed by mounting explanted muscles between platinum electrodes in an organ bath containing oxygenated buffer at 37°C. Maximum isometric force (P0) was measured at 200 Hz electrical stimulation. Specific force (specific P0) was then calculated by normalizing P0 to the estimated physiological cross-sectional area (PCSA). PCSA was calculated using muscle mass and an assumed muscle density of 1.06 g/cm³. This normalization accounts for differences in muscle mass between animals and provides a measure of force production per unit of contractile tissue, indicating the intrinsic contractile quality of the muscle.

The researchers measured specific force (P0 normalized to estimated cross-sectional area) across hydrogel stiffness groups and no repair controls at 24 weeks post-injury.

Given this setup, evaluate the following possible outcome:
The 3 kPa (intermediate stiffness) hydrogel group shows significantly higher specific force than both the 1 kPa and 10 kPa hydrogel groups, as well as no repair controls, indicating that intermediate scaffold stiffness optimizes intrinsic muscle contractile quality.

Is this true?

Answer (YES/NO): NO